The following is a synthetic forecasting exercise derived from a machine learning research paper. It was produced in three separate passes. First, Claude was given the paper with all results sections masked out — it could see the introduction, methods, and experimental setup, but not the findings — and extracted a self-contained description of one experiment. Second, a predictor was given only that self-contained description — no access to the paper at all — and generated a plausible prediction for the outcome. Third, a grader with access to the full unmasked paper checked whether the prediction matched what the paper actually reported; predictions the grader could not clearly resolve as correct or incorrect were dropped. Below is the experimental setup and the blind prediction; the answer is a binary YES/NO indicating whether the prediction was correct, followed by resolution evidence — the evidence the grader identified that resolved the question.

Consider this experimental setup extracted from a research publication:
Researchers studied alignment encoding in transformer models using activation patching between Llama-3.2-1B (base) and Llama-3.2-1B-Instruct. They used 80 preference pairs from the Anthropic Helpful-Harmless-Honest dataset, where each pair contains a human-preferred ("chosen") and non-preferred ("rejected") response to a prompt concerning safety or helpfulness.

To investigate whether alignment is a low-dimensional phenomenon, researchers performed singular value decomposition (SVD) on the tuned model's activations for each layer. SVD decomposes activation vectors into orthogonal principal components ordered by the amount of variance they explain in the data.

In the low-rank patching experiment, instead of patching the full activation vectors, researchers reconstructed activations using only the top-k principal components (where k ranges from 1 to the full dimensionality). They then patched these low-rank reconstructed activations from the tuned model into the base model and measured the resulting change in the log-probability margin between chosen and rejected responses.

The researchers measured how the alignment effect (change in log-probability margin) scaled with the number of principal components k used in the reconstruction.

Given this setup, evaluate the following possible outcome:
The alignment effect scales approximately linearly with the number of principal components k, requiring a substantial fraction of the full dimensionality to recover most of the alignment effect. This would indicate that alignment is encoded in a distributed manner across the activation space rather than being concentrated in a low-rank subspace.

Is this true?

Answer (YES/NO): NO